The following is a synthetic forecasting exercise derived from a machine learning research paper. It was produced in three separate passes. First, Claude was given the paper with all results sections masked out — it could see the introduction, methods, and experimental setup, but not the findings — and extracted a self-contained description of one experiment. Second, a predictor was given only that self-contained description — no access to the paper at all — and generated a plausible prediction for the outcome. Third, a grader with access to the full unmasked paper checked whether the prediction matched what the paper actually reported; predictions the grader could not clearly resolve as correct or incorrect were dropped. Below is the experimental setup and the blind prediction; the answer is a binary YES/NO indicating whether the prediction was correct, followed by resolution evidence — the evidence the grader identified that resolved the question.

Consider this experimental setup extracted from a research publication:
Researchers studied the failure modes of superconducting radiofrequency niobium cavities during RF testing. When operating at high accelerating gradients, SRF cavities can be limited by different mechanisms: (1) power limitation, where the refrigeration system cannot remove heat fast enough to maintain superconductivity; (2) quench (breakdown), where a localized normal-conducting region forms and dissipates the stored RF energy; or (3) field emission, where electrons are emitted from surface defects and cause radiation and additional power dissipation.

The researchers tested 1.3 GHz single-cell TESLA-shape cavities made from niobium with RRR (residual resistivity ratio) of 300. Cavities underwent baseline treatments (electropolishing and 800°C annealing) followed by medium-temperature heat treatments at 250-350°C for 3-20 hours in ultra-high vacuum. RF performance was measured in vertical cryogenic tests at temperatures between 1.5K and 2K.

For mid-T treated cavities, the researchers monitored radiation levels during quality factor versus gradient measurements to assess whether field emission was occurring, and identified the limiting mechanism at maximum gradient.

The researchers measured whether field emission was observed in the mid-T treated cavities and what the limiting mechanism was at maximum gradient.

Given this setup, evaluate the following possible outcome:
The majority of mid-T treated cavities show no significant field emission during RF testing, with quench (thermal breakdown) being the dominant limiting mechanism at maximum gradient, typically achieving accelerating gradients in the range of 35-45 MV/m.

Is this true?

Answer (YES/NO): NO